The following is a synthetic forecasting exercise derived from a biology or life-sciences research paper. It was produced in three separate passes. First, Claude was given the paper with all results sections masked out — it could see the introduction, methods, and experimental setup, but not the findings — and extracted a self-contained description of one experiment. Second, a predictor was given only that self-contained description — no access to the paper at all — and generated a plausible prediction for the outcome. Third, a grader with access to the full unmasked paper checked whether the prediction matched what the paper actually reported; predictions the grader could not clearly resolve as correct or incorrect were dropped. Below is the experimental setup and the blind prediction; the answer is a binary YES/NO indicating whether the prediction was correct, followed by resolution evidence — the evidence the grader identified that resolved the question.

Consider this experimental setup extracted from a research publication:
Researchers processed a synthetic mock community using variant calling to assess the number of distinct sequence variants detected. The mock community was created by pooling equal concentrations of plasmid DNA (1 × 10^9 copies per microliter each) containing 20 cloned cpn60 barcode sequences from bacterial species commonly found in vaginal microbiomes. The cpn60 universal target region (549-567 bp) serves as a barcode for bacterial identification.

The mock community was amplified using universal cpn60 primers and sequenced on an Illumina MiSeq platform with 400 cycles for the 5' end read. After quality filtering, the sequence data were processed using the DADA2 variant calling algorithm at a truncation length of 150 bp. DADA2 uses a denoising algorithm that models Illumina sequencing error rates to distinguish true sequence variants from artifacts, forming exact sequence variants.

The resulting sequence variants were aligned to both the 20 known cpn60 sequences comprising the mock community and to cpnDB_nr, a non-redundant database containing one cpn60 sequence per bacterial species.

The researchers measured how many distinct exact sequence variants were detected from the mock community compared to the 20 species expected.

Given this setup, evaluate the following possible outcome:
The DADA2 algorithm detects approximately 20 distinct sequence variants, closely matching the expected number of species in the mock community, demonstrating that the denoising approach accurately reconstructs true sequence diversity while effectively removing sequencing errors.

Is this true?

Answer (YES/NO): NO